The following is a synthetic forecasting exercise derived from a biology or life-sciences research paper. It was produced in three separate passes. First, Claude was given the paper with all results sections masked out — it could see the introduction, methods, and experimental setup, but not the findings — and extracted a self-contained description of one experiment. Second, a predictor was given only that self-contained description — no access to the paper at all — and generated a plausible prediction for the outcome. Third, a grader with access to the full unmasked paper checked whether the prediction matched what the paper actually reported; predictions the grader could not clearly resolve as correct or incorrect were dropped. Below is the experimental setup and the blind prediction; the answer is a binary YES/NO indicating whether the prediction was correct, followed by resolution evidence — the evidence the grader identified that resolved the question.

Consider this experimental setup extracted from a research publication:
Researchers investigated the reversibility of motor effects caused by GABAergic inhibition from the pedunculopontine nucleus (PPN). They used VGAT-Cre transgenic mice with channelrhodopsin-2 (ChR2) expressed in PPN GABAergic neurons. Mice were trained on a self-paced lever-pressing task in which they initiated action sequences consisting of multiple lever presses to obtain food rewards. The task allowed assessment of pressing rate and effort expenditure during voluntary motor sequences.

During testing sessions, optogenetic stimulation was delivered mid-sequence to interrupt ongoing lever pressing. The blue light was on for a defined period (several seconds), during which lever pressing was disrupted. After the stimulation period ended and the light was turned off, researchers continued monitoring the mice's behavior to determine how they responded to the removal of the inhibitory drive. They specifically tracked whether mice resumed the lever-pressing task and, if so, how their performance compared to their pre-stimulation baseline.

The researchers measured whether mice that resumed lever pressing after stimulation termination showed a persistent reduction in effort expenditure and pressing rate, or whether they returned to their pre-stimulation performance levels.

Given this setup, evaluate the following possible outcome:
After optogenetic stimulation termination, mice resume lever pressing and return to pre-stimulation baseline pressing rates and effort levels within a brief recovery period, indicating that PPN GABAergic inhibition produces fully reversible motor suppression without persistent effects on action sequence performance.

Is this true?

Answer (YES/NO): YES